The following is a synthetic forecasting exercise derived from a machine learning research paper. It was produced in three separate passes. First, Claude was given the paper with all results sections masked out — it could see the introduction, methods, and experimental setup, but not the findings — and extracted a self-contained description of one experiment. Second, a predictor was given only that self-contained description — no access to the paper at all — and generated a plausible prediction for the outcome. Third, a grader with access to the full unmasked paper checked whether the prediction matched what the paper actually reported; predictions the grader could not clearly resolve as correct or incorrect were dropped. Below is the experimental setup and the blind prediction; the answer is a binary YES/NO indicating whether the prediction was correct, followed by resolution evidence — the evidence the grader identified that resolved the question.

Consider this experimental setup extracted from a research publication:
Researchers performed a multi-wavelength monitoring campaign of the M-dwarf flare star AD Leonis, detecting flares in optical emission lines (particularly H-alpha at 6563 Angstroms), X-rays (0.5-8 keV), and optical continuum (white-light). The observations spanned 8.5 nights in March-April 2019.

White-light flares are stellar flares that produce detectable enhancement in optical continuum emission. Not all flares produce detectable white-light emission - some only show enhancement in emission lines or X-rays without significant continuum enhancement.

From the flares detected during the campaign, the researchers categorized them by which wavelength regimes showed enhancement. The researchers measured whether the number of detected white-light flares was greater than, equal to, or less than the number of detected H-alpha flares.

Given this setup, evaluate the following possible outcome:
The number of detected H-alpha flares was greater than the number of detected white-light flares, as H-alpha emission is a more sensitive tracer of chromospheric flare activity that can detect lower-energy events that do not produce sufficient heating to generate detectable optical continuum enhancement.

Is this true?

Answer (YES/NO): YES